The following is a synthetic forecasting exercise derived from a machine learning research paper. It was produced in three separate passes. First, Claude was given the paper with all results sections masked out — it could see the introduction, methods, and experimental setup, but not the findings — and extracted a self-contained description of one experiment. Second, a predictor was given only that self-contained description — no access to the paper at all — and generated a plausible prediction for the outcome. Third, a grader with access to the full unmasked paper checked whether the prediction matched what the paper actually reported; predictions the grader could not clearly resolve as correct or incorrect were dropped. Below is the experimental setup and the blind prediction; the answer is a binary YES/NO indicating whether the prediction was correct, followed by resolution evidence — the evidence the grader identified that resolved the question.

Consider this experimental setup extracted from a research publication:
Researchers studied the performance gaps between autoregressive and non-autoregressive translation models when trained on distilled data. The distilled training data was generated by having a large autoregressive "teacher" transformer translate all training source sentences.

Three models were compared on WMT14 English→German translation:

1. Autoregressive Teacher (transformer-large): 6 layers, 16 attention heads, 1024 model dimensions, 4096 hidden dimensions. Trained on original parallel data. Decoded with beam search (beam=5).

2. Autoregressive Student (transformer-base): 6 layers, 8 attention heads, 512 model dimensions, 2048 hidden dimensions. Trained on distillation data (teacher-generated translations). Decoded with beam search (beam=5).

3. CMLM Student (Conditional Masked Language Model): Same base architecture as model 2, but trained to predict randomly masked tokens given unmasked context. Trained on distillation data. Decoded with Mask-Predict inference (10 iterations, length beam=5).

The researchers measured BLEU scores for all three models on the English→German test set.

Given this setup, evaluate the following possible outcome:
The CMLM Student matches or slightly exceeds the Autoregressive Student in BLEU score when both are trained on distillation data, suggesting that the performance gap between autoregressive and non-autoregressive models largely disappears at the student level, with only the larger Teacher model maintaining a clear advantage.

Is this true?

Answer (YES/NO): NO